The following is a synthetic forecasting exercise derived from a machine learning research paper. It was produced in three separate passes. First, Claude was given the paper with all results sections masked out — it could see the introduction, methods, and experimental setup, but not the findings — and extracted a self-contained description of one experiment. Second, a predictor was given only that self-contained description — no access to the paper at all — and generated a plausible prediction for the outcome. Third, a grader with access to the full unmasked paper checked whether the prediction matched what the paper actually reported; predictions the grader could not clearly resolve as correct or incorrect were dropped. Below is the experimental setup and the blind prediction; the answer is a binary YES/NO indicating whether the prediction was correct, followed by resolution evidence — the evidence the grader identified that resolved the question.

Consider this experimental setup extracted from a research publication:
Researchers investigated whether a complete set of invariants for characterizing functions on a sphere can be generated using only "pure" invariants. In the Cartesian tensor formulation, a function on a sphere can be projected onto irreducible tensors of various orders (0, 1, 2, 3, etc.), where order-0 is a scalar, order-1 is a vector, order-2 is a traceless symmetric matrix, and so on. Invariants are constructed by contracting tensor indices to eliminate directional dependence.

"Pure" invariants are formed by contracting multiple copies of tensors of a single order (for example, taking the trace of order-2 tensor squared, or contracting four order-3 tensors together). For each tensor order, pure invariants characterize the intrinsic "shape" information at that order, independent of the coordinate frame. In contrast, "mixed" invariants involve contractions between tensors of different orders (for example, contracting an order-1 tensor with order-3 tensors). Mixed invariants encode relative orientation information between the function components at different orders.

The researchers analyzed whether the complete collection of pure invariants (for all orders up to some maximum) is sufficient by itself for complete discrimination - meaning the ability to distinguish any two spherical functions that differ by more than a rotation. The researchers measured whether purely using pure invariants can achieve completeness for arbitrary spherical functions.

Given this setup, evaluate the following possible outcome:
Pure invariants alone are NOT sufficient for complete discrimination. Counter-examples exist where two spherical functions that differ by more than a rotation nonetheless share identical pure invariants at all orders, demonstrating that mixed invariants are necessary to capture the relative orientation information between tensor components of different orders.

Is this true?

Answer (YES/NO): YES